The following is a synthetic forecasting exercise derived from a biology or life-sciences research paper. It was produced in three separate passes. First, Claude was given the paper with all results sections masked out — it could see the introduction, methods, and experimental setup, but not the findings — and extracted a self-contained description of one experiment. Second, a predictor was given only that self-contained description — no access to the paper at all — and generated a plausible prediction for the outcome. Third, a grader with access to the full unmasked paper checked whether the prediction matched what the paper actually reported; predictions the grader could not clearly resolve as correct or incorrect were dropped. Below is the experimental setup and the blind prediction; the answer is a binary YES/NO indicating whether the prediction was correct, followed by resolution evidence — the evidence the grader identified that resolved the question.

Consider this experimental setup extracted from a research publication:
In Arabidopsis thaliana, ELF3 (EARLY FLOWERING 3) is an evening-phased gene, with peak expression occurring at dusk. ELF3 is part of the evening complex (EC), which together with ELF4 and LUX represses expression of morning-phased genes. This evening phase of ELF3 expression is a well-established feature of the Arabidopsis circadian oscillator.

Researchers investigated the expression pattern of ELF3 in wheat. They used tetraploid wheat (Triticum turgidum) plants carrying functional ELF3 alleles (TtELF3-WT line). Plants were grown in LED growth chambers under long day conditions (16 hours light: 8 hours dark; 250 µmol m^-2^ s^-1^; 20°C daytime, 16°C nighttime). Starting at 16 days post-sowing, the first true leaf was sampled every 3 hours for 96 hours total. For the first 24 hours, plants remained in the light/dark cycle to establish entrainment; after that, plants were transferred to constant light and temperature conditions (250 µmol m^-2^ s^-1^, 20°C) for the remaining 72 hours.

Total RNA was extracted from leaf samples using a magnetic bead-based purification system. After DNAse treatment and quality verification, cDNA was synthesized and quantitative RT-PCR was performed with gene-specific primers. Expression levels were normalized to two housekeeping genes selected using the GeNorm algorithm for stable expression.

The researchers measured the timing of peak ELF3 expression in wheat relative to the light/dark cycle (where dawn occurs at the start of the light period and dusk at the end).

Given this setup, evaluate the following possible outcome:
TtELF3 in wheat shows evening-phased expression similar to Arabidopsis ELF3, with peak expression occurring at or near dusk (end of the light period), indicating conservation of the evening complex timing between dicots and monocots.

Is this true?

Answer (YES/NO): NO